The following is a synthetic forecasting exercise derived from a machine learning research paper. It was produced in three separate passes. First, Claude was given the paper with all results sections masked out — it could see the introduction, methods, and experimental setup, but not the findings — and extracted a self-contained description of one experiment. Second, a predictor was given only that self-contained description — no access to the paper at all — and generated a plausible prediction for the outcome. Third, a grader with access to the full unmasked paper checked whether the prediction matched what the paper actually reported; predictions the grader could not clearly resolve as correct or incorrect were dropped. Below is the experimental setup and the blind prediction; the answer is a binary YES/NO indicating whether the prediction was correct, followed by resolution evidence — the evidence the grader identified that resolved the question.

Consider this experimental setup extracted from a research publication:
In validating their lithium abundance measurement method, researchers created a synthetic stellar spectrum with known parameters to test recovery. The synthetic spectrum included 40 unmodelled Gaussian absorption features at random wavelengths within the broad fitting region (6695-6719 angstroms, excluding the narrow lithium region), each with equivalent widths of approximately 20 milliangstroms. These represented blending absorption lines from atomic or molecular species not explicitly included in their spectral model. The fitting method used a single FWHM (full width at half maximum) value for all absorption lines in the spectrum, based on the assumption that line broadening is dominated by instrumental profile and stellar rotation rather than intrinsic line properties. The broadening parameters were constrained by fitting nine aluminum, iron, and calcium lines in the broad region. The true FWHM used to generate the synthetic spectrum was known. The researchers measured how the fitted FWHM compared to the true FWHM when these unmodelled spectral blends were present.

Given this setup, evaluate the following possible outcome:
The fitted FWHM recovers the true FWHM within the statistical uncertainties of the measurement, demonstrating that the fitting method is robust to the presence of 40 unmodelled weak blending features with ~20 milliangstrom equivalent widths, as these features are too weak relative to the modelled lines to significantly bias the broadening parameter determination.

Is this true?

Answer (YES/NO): NO